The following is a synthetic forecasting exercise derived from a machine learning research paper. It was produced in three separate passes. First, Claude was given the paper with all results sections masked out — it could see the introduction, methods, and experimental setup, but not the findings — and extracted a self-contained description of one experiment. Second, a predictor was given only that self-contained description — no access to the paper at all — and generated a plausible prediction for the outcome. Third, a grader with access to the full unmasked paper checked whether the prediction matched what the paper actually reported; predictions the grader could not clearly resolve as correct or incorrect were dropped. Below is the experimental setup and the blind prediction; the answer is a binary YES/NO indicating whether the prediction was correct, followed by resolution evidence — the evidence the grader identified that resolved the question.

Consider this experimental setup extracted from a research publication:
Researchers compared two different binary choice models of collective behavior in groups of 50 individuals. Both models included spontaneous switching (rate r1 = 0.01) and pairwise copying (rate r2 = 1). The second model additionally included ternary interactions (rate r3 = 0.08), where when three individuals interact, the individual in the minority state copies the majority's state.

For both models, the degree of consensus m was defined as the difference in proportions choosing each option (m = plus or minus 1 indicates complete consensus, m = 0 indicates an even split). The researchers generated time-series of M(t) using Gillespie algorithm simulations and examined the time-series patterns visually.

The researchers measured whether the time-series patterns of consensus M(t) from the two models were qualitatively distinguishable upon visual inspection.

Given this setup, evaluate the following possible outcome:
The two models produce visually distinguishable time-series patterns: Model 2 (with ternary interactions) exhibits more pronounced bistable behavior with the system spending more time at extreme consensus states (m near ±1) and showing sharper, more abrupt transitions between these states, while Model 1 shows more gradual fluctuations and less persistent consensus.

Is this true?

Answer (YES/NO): NO